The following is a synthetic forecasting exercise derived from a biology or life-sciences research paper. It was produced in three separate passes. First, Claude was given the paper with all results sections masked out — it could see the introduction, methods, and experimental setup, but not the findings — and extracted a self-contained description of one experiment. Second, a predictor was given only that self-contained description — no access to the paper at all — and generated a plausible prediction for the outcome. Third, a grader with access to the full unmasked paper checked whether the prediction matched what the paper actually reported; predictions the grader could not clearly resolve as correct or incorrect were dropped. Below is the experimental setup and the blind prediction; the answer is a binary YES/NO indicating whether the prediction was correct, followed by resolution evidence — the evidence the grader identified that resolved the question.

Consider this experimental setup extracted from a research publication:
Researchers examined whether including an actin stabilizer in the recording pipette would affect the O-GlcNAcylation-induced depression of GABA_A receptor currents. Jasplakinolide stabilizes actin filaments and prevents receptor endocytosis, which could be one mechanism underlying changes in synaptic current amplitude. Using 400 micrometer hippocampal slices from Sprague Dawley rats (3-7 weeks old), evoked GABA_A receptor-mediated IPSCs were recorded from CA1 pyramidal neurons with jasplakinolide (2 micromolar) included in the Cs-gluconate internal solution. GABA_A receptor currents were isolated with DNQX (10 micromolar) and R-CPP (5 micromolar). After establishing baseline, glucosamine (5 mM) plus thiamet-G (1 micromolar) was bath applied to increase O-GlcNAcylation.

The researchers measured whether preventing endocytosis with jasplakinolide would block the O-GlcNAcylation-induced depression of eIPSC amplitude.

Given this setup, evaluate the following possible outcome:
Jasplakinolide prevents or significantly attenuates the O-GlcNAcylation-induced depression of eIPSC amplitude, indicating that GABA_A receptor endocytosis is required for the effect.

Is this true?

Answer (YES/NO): NO